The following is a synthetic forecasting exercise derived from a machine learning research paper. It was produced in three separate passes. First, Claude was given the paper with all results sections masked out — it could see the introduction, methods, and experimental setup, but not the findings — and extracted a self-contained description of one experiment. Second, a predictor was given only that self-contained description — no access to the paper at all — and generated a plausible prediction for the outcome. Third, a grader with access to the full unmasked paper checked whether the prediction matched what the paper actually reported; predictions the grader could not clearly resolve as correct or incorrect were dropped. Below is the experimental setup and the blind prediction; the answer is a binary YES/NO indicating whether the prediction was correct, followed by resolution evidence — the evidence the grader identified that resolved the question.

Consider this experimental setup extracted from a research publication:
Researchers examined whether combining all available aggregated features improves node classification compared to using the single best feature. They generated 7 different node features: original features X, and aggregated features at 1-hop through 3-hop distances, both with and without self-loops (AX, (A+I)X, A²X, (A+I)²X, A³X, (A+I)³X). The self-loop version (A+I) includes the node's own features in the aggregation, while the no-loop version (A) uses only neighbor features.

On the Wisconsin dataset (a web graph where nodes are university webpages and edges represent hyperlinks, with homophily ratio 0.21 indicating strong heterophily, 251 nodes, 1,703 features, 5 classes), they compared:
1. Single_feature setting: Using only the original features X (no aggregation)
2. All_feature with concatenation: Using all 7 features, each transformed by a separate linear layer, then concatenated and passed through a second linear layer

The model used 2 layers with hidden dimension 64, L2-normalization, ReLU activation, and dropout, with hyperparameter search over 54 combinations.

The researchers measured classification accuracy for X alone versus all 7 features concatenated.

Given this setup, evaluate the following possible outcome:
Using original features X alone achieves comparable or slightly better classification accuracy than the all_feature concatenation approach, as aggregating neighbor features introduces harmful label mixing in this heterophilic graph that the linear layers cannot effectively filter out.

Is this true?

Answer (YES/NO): YES